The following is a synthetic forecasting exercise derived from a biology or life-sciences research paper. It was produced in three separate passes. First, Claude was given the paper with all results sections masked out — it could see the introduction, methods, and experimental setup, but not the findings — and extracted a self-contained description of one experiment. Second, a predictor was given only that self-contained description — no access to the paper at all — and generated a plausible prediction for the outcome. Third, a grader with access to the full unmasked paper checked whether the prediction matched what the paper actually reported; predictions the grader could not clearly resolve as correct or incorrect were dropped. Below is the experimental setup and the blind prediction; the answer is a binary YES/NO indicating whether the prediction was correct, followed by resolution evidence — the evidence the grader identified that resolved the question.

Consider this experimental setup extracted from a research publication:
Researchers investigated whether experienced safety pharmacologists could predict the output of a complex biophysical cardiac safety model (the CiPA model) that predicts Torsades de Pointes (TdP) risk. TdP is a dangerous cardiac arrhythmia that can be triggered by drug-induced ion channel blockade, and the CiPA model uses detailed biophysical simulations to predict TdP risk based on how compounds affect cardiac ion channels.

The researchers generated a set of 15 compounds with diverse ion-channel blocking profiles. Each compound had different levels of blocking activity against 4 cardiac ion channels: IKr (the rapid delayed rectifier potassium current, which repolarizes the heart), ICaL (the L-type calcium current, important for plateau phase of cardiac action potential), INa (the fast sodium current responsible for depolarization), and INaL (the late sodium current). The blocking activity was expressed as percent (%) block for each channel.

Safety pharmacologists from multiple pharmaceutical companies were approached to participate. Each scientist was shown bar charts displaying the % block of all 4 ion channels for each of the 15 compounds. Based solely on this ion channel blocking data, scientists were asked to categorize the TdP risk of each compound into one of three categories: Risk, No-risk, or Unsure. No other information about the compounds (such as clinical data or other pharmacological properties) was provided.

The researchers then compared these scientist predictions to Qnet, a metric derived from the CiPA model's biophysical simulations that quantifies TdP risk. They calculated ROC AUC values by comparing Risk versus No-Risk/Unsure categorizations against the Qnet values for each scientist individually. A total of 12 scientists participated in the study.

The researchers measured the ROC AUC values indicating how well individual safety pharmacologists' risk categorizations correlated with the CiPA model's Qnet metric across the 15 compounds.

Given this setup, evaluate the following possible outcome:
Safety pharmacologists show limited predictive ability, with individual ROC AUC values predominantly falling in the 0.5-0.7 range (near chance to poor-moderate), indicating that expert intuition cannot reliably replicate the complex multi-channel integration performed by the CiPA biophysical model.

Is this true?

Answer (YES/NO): NO